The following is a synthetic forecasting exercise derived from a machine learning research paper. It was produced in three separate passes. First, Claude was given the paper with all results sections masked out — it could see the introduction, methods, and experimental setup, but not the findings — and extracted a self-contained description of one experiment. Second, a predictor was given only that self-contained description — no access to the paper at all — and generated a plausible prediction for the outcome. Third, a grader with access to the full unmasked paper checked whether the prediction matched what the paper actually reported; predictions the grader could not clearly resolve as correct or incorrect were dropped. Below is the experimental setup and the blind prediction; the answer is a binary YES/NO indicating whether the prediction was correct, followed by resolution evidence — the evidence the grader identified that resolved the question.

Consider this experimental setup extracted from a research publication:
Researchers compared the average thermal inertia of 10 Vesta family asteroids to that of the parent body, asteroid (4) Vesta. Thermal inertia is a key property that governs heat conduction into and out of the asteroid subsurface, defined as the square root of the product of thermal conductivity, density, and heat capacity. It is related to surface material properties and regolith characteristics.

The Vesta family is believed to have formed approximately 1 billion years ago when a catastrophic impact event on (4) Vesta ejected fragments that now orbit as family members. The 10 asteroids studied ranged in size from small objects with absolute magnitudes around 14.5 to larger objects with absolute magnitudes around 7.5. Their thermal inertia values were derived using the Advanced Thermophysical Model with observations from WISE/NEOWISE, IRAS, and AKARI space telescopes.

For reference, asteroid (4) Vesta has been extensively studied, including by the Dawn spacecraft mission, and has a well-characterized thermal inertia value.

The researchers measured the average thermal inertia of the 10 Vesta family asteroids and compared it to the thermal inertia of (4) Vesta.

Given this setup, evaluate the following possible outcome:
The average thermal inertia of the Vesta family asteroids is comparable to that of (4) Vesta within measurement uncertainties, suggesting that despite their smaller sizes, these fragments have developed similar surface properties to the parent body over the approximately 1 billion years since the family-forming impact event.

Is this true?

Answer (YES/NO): NO